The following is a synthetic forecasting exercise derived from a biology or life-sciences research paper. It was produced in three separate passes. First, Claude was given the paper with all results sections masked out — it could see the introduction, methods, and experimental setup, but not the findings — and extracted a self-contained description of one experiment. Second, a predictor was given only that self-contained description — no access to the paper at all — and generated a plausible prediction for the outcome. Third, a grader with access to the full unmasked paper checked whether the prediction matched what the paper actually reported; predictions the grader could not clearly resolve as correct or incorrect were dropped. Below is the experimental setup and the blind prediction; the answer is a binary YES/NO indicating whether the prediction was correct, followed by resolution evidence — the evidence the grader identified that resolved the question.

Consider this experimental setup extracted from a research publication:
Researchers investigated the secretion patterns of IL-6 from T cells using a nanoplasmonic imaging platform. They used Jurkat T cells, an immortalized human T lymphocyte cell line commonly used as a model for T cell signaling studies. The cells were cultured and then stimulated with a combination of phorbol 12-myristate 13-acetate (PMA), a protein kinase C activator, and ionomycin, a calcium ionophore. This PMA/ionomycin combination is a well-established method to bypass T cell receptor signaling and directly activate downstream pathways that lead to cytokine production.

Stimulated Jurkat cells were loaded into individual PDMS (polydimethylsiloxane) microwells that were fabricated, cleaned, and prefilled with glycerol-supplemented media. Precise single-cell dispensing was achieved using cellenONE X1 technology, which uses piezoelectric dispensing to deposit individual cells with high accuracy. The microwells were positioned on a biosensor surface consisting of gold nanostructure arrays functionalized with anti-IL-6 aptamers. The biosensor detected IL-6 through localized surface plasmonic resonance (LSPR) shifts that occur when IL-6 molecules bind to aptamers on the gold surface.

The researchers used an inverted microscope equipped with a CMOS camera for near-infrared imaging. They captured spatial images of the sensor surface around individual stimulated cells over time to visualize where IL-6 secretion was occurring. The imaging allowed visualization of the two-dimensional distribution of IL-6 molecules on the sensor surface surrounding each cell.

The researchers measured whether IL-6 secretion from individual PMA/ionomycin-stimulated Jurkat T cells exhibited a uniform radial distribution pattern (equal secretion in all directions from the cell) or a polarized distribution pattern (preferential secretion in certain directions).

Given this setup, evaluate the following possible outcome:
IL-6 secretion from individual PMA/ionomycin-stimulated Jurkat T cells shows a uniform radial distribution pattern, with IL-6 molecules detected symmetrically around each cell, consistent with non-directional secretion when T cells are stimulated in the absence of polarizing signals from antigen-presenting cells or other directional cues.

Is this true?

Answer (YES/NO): YES